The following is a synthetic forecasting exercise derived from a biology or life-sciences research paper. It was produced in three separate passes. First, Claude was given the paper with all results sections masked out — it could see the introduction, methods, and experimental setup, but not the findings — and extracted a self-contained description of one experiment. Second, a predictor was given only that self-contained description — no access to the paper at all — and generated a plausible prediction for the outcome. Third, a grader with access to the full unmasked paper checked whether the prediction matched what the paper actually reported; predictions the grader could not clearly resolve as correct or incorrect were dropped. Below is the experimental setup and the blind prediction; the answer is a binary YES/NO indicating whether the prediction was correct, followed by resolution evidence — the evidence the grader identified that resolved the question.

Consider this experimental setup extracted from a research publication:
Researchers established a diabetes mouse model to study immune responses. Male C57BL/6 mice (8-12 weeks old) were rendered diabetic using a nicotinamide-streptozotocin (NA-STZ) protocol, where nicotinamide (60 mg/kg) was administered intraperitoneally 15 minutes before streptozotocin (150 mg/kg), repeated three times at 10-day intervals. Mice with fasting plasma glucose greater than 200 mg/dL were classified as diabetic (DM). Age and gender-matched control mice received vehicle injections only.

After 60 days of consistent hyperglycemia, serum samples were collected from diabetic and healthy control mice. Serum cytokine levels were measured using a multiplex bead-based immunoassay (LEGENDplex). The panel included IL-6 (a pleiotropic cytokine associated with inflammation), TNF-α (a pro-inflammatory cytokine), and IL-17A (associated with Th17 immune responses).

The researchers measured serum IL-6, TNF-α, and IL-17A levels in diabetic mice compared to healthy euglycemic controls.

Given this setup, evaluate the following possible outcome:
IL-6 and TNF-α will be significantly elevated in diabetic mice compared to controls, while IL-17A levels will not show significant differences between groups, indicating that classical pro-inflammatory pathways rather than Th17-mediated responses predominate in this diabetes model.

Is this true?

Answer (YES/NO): NO